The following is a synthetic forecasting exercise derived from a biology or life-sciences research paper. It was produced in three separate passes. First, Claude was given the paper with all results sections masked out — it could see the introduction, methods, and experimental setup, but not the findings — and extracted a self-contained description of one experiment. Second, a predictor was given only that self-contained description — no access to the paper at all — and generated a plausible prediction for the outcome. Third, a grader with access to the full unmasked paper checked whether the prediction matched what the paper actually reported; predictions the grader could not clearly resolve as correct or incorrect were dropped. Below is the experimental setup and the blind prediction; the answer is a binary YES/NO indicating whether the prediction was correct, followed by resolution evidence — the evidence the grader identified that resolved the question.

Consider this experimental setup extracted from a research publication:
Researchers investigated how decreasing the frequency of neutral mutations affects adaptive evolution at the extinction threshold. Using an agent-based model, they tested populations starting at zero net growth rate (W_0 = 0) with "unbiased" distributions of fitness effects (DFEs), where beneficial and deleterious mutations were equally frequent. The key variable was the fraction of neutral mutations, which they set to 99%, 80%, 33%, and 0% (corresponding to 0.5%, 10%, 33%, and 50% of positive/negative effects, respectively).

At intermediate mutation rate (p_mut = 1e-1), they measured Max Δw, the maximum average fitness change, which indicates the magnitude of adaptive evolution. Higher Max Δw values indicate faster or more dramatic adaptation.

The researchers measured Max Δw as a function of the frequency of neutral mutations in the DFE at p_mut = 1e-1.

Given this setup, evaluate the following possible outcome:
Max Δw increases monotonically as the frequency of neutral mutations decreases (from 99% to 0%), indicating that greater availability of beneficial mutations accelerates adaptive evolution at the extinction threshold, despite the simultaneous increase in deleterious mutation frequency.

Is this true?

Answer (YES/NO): NO